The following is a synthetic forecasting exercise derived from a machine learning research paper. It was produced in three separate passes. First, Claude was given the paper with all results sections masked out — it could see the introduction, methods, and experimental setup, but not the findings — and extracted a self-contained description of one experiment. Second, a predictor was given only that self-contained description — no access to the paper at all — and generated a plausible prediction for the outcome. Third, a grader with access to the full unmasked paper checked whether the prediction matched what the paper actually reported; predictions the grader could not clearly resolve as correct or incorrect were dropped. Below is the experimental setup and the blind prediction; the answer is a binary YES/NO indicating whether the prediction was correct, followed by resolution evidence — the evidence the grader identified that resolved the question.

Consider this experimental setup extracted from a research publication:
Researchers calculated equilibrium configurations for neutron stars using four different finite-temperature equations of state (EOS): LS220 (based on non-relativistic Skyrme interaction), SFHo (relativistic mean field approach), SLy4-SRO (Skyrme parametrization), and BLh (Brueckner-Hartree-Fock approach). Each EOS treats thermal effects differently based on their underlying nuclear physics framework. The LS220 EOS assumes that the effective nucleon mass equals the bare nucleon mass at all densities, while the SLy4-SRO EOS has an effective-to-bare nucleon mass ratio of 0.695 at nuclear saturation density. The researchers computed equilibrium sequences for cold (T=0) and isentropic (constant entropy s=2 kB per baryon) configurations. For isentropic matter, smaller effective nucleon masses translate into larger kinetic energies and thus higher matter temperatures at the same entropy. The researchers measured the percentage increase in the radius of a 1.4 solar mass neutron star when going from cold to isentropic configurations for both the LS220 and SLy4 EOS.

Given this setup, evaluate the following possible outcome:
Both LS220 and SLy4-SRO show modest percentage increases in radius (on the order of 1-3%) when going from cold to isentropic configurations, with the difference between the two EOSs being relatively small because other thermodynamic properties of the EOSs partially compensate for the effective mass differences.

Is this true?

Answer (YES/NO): NO